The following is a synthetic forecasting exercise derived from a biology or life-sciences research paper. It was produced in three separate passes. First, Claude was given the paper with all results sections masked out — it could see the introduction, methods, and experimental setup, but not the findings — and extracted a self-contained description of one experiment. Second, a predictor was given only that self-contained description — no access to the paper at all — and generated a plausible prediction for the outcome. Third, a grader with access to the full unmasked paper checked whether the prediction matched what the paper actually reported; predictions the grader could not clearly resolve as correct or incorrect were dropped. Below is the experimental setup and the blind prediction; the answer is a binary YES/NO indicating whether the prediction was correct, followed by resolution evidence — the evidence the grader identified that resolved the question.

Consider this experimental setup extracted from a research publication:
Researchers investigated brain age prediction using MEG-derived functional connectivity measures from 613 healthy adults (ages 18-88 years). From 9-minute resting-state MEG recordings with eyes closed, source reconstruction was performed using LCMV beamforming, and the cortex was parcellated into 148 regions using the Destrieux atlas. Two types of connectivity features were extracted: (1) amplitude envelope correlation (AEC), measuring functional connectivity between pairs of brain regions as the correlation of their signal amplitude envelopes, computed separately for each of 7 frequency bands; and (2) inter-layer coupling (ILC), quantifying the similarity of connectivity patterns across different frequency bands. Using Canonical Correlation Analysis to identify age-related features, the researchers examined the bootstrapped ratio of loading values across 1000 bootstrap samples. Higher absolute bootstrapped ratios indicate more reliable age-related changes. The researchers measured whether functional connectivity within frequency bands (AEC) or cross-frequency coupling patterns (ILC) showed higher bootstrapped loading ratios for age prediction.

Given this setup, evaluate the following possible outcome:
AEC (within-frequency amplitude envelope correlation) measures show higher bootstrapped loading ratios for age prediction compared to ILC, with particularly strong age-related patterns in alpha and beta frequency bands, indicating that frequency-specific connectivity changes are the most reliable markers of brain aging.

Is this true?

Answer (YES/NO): NO